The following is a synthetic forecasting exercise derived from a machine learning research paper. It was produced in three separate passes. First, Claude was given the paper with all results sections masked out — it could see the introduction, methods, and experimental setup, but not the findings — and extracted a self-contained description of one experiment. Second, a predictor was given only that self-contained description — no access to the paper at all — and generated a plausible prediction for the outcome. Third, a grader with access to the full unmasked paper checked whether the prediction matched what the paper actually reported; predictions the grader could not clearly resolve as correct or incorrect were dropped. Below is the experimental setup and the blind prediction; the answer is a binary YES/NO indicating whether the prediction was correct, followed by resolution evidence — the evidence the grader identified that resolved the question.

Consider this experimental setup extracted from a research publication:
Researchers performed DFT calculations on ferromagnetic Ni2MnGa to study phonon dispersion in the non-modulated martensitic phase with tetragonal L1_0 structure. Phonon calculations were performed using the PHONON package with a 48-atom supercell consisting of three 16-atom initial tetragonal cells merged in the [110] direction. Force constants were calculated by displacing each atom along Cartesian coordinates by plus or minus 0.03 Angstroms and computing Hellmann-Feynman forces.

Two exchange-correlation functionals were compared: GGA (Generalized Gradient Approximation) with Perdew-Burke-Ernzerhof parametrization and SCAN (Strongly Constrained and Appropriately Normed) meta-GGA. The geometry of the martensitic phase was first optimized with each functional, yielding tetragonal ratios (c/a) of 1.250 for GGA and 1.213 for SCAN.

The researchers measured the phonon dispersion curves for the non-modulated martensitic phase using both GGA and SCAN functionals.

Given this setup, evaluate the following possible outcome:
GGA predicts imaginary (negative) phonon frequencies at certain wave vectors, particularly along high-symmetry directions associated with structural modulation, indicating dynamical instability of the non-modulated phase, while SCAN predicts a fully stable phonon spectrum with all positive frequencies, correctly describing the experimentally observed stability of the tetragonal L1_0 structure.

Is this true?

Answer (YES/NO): NO